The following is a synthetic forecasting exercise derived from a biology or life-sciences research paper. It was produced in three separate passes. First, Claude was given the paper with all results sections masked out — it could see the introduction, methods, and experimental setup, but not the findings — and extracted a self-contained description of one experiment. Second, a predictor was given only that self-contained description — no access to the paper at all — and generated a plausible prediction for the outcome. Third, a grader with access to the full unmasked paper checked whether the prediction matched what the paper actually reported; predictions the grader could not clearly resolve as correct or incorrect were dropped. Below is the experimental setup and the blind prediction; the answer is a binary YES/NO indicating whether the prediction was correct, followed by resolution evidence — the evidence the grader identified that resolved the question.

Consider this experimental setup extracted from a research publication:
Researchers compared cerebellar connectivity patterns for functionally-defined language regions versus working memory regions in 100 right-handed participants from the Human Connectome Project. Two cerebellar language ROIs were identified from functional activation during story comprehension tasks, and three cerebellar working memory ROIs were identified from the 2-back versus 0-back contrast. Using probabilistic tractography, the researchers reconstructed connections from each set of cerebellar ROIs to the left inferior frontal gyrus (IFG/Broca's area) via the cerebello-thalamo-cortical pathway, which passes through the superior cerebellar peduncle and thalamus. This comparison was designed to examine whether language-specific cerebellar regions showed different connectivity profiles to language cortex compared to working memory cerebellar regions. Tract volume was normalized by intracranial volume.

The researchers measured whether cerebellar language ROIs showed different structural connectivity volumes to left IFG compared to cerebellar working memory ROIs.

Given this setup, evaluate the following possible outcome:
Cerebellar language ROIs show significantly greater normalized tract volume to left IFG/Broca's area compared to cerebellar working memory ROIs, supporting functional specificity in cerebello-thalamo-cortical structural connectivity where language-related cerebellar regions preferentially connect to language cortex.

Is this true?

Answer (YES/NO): YES